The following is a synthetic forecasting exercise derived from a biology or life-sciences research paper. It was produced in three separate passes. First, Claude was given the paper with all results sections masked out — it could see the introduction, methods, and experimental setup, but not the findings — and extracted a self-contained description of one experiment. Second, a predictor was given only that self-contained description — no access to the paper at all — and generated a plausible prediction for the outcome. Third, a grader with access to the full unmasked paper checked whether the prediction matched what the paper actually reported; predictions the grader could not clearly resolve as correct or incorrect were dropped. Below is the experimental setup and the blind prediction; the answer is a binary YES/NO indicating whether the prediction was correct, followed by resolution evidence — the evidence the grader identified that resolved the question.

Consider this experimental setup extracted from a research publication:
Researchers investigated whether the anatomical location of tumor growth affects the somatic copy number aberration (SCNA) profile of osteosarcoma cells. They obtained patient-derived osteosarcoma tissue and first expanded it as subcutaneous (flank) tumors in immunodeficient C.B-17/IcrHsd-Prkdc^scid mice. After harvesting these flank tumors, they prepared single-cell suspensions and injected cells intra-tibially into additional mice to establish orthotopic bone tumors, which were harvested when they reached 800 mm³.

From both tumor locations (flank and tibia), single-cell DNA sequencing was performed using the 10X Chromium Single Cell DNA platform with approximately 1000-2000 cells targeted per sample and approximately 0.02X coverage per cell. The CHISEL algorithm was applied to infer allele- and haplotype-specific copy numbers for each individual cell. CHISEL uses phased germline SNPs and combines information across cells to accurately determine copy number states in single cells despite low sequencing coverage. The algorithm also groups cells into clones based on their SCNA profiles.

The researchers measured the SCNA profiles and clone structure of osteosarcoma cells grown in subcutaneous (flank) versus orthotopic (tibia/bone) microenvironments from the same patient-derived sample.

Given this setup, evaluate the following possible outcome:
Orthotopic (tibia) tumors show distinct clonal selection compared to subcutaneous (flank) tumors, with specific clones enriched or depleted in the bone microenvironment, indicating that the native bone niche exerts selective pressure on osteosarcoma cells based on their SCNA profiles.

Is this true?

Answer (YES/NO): NO